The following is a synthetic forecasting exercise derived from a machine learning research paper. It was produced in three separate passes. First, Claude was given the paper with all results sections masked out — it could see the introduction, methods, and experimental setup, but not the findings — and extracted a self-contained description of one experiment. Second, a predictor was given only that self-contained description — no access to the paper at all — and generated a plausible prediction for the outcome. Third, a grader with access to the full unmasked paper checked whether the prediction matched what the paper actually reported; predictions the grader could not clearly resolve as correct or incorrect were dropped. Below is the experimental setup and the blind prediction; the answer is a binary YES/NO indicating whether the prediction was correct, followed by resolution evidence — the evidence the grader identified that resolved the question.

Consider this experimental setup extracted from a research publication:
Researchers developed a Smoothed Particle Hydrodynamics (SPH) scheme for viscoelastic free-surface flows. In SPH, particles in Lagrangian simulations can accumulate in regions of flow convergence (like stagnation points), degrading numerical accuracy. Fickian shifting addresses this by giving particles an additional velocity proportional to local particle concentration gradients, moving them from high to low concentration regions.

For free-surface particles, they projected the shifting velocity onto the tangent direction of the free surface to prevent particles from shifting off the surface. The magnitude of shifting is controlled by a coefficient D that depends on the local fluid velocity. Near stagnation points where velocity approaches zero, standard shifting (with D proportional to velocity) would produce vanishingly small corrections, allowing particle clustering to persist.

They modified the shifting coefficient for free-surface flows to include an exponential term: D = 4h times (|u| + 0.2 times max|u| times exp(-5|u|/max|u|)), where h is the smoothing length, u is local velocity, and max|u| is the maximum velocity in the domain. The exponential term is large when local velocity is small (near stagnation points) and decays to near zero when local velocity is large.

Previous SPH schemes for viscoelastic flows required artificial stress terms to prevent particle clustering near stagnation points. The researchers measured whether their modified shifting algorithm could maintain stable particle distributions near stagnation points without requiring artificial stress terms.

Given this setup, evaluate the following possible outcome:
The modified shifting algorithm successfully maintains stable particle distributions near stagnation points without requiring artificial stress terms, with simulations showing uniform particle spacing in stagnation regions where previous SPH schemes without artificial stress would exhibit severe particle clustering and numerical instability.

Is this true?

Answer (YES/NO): YES